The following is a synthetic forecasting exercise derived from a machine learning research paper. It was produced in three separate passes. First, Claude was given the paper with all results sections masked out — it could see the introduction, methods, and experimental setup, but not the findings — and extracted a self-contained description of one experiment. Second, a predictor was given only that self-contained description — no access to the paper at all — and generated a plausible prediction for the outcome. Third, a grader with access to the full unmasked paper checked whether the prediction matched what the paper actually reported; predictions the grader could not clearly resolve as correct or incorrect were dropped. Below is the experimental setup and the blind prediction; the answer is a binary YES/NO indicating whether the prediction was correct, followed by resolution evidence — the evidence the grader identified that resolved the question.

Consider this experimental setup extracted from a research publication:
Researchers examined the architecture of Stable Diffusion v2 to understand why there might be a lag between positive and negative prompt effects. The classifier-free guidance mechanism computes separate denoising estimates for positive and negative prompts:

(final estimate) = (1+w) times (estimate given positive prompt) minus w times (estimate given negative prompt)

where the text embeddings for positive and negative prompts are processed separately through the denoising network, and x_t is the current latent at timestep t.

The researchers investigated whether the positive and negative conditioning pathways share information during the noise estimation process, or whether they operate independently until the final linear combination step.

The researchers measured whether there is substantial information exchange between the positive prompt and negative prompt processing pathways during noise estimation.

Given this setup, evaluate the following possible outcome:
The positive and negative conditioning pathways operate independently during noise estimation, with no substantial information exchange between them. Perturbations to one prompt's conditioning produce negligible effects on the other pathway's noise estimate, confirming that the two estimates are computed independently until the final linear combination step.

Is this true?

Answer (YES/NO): YES